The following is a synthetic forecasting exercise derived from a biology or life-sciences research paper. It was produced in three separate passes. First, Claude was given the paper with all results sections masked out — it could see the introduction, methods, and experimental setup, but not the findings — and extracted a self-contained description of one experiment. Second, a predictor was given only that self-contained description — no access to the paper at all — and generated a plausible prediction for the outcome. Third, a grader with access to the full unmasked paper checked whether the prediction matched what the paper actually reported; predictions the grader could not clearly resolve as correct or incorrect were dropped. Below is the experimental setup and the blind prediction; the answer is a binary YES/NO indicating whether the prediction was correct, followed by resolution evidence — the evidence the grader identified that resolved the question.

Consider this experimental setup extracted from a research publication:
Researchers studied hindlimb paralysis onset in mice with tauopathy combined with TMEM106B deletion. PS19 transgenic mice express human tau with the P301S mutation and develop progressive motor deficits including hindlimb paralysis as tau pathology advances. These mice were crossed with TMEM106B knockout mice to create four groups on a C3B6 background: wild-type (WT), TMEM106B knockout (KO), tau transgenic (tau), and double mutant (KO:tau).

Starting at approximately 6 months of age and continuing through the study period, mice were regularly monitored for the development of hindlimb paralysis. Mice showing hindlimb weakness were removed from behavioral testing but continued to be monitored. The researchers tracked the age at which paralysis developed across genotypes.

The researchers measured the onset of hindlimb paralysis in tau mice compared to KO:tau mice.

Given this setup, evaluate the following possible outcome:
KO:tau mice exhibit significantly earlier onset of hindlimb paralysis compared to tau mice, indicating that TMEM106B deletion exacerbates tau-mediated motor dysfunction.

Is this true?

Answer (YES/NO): YES